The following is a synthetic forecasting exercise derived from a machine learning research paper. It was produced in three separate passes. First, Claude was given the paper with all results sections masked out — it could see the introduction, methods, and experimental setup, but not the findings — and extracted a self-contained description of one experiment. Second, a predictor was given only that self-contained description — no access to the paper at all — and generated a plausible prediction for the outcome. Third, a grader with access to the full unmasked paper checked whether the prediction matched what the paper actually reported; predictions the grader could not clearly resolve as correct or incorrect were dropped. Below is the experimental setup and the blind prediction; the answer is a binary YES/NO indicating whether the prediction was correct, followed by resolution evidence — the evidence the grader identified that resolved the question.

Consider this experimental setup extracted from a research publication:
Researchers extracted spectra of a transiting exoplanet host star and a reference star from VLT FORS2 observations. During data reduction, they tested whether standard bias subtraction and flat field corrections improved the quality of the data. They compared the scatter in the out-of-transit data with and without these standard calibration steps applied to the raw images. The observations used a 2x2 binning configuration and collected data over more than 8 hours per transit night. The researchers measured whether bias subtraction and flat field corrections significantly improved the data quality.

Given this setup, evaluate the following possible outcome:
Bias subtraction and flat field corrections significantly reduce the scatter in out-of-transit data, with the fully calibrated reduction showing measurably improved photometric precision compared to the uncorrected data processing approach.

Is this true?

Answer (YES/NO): NO